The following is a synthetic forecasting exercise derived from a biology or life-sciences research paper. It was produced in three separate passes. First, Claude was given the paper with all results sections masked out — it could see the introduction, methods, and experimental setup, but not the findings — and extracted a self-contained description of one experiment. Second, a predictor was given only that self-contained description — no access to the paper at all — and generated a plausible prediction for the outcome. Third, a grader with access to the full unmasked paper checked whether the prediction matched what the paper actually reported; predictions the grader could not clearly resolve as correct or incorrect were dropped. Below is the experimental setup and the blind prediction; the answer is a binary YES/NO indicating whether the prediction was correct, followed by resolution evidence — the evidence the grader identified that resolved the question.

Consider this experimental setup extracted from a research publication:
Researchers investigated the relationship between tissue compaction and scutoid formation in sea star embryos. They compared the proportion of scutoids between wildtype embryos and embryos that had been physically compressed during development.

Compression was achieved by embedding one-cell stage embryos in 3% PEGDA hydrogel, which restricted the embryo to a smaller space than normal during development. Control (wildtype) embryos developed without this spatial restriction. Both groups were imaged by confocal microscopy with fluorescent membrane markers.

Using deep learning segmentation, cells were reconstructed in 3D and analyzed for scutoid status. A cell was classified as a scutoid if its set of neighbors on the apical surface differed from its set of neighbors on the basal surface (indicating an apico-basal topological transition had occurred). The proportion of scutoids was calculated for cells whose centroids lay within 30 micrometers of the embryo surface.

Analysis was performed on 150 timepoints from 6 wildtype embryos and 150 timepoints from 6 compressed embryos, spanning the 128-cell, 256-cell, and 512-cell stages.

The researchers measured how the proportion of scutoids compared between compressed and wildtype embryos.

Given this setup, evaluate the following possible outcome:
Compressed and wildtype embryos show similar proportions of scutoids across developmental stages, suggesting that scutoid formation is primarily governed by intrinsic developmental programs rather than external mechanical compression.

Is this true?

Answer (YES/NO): NO